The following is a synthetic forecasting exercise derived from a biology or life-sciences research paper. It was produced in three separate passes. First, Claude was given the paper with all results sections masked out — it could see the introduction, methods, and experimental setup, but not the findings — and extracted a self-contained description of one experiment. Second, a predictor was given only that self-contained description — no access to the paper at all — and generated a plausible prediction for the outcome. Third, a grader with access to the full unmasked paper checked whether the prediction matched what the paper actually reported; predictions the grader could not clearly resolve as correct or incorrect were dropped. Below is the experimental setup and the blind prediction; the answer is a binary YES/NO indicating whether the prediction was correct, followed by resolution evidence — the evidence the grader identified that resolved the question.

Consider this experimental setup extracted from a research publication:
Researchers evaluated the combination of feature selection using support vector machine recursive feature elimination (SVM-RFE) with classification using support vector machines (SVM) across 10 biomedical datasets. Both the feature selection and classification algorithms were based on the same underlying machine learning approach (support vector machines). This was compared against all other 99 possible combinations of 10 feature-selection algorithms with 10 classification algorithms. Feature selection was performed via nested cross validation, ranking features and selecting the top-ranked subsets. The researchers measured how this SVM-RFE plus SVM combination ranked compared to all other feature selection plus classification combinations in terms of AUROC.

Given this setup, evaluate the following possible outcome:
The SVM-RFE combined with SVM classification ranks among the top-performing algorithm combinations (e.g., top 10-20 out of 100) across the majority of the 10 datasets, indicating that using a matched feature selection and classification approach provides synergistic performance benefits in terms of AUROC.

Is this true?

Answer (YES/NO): NO